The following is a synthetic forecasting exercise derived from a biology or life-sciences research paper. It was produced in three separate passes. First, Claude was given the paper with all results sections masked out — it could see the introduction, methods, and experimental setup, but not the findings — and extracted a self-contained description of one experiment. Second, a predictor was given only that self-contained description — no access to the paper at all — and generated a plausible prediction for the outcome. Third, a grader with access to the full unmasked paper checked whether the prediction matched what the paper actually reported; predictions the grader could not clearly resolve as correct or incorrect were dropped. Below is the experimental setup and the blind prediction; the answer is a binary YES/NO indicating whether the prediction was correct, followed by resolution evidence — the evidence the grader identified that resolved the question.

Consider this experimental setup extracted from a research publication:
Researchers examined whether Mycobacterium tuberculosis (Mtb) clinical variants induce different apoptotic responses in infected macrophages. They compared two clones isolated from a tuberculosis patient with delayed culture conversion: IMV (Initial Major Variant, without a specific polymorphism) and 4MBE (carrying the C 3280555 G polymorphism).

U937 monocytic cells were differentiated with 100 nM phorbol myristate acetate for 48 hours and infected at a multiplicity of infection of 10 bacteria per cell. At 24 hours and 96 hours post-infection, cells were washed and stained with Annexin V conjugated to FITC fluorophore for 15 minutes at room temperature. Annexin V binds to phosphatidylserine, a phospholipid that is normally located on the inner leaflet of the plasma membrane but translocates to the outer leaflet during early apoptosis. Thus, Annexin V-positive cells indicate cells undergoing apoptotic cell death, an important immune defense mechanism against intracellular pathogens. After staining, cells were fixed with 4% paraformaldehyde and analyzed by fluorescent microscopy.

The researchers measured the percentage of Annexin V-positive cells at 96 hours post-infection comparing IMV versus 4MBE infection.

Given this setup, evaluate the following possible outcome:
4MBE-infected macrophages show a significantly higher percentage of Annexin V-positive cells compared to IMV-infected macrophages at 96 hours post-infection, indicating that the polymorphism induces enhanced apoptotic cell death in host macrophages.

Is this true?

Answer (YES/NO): YES